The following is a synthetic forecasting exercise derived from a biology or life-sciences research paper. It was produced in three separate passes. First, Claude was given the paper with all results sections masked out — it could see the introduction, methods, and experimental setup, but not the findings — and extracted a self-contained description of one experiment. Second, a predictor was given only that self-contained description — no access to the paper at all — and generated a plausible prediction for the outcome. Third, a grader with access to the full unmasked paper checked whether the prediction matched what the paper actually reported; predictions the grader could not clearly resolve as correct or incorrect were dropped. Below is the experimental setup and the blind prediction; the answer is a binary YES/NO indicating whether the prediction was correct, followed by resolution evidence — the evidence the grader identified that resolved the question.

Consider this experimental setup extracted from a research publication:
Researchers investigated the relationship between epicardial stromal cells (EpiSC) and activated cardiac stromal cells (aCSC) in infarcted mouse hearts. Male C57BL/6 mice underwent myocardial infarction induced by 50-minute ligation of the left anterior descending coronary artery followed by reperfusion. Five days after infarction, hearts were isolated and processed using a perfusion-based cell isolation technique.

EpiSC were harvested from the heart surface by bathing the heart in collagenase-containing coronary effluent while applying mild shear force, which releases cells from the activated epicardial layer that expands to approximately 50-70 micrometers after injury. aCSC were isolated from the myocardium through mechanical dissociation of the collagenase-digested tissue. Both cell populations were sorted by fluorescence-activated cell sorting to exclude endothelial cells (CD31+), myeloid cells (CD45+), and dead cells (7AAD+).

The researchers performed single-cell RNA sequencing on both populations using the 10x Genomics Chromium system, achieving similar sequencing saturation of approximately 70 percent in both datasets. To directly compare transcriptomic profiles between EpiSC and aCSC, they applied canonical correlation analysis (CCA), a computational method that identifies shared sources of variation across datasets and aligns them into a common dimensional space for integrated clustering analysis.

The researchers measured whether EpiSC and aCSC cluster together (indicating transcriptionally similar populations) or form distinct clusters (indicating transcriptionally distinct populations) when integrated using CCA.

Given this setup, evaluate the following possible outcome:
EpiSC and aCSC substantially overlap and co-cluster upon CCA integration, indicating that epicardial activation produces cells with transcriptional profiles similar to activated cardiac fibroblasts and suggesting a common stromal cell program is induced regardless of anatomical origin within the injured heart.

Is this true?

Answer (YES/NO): NO